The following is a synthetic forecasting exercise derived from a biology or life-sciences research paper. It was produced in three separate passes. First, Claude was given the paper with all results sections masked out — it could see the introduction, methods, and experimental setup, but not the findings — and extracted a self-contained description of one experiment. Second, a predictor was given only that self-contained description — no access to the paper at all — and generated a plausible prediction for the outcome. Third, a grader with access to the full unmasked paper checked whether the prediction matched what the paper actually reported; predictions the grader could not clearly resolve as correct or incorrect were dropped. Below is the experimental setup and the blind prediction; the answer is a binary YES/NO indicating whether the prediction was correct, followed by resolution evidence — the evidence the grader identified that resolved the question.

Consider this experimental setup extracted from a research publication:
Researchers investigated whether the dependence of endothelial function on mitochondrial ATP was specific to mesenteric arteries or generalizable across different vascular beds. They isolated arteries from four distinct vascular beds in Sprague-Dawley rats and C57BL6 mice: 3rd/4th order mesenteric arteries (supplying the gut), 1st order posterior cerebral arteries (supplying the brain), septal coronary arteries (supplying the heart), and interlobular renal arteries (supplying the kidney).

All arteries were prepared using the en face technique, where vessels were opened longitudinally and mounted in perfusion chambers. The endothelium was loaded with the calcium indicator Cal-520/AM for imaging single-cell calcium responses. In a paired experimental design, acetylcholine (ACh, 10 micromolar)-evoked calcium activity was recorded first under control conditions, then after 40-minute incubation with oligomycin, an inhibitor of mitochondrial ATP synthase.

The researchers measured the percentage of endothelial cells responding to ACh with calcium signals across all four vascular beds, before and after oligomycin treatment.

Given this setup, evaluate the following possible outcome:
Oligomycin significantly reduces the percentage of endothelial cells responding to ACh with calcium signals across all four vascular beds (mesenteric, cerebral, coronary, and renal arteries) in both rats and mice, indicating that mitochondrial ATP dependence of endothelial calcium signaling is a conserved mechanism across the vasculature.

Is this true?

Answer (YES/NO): YES